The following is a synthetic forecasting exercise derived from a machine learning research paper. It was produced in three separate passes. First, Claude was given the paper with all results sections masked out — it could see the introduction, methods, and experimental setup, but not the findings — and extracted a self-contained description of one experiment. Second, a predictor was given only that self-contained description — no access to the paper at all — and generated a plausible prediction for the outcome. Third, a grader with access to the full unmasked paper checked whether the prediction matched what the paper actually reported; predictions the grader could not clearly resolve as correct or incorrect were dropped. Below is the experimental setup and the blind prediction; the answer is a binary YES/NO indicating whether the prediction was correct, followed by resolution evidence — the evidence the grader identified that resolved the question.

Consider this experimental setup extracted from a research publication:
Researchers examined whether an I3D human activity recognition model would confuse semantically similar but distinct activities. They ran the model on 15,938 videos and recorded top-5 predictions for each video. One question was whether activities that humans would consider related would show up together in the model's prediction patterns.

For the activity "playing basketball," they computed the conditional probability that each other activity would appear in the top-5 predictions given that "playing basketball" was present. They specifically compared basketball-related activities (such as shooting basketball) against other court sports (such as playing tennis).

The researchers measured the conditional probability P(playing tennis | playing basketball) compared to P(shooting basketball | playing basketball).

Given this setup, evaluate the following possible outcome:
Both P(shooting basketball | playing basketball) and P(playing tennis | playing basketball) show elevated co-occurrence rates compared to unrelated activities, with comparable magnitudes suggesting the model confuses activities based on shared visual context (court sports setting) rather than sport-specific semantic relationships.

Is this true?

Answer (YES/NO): NO